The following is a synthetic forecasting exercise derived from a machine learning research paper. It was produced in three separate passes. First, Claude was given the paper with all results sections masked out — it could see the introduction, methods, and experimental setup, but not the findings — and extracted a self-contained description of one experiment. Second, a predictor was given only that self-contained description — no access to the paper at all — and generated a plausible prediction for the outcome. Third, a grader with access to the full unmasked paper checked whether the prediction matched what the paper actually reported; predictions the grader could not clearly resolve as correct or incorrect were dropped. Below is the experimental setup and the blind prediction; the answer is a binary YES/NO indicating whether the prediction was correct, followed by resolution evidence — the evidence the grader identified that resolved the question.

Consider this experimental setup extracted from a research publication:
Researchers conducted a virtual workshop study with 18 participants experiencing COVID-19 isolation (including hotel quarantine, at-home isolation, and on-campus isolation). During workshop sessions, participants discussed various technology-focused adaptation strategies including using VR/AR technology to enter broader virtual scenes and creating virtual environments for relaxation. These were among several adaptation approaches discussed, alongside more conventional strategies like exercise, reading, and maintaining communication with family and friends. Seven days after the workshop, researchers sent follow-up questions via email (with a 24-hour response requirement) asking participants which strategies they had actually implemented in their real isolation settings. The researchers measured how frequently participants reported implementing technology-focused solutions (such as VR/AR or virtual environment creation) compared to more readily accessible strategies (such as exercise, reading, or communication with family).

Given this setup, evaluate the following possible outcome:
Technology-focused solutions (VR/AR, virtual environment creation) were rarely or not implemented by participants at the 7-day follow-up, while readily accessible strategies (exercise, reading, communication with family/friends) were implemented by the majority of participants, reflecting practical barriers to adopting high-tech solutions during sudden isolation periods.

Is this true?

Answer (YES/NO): YES